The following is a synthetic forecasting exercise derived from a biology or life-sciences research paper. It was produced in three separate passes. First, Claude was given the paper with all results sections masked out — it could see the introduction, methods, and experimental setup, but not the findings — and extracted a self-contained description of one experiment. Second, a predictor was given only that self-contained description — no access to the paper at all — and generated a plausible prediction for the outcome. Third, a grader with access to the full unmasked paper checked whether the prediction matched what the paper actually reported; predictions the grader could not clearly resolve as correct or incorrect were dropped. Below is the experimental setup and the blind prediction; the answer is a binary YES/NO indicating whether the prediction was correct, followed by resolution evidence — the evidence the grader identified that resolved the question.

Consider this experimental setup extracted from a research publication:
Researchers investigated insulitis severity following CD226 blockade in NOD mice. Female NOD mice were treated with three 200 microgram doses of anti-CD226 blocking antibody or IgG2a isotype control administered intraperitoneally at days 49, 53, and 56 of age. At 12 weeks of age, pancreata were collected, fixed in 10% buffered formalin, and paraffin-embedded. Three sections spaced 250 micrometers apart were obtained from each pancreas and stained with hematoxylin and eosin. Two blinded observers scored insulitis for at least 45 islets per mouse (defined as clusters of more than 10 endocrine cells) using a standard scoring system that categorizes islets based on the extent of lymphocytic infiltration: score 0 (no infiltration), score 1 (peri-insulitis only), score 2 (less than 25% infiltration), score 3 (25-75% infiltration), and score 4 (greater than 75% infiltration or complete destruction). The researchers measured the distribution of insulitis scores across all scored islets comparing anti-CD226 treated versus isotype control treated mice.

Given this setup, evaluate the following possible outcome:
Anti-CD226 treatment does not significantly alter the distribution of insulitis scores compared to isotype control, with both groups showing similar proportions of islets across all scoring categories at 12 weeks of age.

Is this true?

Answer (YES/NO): NO